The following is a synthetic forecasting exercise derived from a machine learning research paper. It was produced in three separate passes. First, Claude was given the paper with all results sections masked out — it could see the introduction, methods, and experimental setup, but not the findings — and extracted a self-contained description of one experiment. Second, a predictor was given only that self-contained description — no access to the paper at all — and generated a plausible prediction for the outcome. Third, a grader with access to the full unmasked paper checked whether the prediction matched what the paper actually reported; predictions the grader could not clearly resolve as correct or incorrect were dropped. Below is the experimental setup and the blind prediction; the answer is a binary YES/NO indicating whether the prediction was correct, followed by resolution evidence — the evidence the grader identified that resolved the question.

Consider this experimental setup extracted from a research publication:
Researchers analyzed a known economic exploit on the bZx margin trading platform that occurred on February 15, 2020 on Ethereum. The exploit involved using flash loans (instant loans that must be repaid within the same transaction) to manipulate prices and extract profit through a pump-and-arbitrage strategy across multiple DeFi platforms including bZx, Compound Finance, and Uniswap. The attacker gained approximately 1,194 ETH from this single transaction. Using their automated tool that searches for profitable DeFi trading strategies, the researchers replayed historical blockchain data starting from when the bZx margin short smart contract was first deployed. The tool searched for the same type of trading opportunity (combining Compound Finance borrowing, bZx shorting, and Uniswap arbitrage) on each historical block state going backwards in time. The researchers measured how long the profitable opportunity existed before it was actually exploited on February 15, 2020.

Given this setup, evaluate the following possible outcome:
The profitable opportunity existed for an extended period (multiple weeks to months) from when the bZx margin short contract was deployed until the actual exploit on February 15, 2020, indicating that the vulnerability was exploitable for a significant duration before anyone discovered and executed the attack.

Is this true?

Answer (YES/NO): YES